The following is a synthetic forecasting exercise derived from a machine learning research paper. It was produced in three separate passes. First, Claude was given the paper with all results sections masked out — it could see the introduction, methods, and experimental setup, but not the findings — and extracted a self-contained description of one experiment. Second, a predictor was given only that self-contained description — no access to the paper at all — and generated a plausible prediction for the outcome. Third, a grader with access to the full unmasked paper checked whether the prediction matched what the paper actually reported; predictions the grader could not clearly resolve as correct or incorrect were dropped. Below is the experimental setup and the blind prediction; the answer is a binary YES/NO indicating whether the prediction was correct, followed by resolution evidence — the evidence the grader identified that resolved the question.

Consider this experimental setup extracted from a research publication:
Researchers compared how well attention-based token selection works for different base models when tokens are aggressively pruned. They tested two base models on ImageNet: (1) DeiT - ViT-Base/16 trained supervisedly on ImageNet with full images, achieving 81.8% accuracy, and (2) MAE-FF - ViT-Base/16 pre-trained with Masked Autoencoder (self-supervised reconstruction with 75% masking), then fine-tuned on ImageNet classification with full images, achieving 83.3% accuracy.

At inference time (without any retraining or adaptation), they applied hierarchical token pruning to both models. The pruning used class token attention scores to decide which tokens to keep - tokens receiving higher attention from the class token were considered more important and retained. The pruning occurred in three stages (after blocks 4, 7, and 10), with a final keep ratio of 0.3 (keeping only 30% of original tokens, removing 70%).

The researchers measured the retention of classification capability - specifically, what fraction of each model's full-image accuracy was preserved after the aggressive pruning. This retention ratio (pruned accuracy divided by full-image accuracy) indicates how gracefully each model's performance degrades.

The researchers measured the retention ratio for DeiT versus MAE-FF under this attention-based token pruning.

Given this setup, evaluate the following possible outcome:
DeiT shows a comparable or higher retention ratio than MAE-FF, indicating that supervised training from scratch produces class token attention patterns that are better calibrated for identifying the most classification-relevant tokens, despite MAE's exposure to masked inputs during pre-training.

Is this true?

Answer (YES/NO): NO